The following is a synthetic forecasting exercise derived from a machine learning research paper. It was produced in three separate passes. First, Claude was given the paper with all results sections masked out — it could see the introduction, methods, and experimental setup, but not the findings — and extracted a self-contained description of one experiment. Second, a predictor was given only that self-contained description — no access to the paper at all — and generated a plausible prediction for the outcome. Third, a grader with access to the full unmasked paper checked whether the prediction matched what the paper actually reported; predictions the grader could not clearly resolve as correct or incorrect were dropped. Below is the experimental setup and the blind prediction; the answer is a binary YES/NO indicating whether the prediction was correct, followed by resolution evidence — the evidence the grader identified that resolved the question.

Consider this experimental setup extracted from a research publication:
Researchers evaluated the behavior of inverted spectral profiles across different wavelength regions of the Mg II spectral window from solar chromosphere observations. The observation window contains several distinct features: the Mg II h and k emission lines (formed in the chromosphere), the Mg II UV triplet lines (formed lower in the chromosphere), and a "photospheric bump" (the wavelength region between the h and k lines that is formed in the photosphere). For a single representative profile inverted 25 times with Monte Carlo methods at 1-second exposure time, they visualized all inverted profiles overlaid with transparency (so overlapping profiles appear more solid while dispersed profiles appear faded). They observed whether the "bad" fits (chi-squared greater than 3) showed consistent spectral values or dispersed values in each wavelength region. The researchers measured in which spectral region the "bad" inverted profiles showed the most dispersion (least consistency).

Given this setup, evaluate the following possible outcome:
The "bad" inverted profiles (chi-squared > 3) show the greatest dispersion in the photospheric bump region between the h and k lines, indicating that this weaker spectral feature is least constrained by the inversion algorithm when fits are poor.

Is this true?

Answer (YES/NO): YES